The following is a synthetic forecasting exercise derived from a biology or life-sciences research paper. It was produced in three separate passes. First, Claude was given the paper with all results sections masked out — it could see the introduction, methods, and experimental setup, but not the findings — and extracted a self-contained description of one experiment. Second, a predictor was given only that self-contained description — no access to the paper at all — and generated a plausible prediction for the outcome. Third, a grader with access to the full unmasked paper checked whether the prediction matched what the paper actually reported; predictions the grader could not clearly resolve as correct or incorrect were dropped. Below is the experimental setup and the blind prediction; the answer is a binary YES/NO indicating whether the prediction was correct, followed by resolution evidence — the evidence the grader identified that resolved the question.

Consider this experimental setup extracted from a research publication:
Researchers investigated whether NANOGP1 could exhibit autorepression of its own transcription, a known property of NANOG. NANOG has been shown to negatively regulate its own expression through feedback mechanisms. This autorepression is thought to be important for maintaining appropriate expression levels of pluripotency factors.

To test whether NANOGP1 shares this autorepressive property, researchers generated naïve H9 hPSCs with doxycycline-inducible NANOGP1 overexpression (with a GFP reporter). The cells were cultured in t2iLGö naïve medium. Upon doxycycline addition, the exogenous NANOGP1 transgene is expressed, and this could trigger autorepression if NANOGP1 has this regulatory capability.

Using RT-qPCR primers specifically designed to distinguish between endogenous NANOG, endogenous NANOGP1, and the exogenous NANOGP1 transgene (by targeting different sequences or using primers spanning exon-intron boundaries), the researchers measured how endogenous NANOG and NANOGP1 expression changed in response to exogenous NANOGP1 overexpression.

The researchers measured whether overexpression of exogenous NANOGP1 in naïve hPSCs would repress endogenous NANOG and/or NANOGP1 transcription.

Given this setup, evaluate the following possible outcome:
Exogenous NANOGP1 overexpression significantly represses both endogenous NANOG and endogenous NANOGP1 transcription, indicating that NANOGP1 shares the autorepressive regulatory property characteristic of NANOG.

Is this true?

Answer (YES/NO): YES